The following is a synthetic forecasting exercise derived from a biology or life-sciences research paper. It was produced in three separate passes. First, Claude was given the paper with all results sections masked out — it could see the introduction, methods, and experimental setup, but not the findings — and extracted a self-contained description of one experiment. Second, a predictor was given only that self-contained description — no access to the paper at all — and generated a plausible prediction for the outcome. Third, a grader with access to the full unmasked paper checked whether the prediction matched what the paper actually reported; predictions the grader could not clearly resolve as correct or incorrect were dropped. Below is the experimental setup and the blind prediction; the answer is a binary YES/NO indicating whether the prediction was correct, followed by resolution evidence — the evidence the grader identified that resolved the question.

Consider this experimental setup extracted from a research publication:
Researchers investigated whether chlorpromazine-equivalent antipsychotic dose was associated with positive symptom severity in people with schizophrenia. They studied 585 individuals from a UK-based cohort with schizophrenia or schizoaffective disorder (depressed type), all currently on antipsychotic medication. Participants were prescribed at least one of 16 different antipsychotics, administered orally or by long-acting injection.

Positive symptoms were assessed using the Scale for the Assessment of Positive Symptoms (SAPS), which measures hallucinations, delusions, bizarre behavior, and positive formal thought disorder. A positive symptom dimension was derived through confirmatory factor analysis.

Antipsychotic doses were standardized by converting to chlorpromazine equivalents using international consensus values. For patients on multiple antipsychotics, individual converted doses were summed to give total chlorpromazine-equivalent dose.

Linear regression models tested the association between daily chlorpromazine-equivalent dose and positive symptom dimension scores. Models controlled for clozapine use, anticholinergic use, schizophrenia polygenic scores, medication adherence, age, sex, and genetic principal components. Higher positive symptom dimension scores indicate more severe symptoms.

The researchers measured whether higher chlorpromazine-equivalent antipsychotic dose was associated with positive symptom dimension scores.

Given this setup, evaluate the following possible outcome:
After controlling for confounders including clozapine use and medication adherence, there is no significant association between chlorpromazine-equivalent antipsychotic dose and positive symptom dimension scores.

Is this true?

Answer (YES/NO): NO